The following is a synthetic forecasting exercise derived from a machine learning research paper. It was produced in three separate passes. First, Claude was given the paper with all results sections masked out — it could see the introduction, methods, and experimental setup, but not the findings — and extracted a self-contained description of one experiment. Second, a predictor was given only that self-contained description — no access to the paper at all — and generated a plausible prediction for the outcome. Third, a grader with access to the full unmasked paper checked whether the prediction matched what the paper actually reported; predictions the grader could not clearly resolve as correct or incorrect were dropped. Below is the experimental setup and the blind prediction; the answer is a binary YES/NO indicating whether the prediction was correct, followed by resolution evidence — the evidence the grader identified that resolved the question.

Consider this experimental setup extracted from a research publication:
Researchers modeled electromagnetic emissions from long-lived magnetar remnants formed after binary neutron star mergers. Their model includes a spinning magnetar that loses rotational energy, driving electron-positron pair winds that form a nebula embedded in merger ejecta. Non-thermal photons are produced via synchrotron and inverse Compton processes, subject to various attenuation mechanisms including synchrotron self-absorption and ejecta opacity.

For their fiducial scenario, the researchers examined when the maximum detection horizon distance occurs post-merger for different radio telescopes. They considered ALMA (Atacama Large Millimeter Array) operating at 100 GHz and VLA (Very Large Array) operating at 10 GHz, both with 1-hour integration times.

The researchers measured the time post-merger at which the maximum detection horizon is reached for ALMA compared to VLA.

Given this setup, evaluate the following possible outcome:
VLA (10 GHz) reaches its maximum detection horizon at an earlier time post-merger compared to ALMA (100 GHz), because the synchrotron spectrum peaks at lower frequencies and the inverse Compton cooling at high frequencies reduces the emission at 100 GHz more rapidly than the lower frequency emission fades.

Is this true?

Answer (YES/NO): NO